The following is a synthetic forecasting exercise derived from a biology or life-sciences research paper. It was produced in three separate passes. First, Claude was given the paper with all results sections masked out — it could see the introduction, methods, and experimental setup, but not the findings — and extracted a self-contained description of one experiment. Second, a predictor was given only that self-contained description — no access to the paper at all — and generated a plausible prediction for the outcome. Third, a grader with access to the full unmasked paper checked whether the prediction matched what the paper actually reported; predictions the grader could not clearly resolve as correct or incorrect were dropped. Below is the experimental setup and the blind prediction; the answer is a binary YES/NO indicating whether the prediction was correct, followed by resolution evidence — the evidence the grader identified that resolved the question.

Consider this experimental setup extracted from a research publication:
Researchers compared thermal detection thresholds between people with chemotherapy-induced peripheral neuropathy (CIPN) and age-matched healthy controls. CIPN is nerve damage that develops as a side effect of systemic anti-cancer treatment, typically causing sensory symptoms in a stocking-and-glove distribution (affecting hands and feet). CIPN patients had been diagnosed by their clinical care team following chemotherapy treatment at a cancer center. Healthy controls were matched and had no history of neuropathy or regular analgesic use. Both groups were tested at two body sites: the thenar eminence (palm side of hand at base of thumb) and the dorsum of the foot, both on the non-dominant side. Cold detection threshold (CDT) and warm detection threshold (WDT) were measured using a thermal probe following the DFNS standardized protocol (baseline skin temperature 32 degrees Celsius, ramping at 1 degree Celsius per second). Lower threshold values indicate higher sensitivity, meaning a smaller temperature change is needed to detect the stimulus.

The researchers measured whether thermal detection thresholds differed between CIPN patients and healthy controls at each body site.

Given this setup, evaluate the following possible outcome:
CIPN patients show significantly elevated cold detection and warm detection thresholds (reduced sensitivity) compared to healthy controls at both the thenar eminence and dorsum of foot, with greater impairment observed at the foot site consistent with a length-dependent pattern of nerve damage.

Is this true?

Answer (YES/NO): NO